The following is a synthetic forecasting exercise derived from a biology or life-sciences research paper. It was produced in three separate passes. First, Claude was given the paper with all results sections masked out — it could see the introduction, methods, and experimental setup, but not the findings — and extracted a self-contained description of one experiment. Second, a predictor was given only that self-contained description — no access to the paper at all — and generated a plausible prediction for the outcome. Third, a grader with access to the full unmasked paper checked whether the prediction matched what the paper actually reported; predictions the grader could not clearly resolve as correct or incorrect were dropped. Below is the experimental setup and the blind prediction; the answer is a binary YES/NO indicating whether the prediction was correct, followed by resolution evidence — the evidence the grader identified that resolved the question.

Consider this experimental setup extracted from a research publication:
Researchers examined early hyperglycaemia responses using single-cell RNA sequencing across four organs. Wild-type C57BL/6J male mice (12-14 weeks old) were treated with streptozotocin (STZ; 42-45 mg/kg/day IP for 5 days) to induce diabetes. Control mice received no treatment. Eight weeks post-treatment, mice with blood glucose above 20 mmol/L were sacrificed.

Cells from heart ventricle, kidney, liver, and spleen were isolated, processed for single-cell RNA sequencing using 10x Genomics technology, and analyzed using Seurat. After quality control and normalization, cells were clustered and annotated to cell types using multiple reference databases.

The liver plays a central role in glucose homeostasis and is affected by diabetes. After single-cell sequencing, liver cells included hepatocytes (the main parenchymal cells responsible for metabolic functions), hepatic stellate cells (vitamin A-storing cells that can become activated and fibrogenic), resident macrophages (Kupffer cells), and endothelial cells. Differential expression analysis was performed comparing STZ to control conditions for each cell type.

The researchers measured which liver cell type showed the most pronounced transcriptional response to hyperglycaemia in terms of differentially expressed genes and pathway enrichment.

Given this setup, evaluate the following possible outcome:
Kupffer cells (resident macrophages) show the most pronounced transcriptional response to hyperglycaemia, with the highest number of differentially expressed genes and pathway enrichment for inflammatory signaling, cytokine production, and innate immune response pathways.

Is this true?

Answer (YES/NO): NO